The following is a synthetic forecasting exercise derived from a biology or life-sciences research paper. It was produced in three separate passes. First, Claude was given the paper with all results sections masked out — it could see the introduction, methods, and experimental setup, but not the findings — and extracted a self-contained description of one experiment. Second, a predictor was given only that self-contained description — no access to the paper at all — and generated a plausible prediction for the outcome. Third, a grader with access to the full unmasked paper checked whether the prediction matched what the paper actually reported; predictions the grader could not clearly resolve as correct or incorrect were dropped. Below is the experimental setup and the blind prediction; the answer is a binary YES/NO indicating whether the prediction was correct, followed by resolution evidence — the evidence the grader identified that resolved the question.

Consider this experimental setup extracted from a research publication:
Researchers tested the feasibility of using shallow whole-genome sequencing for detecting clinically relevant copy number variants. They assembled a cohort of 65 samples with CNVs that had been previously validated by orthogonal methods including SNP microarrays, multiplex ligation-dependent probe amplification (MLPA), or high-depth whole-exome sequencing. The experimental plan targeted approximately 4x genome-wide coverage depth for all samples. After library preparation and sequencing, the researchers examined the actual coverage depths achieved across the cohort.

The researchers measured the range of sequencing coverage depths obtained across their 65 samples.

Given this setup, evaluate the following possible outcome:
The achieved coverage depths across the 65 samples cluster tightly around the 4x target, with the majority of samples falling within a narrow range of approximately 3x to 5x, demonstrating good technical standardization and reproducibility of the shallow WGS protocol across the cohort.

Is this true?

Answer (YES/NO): NO